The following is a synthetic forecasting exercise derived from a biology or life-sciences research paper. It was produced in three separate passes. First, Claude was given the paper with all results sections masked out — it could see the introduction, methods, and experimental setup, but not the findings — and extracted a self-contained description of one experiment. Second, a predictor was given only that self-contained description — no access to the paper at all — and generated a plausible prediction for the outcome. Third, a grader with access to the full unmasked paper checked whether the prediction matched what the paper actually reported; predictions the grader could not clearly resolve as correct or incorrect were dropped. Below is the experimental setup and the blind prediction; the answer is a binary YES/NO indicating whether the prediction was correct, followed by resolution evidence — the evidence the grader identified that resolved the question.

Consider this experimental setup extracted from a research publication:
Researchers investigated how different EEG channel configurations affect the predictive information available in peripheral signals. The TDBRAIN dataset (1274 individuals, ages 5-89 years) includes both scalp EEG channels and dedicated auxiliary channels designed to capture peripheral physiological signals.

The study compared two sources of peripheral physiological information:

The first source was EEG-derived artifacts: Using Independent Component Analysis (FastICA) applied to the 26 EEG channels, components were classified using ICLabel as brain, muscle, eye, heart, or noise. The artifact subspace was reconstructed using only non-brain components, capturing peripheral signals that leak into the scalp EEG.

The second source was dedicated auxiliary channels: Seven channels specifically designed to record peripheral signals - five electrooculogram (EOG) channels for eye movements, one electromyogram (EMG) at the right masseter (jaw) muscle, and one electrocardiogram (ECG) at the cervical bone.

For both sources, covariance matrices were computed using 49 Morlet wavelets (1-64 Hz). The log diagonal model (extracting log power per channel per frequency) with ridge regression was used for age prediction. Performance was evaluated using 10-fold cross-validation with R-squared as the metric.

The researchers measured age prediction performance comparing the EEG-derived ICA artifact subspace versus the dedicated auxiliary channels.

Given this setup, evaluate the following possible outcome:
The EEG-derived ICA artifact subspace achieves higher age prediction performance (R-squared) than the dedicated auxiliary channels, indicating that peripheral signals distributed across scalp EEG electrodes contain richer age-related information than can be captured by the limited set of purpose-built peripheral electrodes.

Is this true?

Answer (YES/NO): NO